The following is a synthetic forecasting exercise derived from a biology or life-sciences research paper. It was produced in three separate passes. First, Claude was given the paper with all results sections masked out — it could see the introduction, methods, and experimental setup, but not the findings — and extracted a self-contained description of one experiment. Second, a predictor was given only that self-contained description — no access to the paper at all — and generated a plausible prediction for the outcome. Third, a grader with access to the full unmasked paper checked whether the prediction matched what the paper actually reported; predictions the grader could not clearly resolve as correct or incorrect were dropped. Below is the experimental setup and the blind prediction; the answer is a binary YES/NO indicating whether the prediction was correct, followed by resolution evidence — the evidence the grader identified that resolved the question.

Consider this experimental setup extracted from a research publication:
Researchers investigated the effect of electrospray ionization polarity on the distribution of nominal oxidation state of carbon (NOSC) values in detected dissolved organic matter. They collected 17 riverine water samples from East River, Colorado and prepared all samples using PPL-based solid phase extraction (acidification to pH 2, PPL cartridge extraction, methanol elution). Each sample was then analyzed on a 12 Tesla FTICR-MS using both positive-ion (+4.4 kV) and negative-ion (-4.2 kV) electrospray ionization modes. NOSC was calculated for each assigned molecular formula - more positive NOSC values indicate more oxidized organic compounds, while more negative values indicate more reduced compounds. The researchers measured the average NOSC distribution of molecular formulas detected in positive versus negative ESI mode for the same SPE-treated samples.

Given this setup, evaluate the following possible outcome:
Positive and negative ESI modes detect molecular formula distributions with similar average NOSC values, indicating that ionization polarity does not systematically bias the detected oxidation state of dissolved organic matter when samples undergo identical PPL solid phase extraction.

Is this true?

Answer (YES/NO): NO